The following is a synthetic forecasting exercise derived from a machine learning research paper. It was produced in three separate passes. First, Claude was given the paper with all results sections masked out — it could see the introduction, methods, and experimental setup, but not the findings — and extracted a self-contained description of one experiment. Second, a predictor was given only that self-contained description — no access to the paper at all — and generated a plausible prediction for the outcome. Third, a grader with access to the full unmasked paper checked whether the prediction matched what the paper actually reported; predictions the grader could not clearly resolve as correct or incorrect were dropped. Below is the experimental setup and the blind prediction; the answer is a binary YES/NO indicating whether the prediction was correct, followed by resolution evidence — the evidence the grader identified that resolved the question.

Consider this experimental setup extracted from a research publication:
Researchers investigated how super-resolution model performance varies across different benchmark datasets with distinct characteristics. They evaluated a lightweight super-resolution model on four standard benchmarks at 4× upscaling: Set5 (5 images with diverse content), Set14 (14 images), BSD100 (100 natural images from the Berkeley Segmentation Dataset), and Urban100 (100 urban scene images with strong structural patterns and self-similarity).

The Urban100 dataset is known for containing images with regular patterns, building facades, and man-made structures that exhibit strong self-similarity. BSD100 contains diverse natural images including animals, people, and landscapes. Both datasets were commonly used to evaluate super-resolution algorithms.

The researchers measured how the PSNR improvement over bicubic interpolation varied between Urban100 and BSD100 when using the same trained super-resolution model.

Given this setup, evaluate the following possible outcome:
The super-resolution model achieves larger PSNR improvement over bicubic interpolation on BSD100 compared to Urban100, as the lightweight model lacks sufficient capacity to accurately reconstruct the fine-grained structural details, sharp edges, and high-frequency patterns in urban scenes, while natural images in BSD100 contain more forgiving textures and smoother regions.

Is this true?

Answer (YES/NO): NO